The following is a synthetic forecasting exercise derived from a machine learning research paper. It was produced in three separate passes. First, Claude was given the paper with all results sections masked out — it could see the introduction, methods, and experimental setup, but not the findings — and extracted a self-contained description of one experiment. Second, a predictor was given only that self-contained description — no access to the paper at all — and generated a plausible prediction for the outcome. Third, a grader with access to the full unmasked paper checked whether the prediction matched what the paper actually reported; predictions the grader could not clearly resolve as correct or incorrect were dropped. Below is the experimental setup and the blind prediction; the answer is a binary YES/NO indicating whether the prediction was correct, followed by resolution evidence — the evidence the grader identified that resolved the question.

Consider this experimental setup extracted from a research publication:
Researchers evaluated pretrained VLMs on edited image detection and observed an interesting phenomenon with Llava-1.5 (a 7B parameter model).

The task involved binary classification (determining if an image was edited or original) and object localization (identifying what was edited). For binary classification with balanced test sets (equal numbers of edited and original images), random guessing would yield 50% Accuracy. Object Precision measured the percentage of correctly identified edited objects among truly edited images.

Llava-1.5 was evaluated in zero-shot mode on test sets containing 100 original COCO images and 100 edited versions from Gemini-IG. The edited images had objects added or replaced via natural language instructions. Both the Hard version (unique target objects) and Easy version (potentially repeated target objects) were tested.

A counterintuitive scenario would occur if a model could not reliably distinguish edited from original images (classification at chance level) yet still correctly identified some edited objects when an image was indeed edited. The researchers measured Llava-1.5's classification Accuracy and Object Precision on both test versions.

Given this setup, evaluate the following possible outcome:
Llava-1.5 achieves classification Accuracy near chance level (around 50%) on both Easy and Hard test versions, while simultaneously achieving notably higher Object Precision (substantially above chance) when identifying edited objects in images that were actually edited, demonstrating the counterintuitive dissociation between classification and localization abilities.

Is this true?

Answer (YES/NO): NO